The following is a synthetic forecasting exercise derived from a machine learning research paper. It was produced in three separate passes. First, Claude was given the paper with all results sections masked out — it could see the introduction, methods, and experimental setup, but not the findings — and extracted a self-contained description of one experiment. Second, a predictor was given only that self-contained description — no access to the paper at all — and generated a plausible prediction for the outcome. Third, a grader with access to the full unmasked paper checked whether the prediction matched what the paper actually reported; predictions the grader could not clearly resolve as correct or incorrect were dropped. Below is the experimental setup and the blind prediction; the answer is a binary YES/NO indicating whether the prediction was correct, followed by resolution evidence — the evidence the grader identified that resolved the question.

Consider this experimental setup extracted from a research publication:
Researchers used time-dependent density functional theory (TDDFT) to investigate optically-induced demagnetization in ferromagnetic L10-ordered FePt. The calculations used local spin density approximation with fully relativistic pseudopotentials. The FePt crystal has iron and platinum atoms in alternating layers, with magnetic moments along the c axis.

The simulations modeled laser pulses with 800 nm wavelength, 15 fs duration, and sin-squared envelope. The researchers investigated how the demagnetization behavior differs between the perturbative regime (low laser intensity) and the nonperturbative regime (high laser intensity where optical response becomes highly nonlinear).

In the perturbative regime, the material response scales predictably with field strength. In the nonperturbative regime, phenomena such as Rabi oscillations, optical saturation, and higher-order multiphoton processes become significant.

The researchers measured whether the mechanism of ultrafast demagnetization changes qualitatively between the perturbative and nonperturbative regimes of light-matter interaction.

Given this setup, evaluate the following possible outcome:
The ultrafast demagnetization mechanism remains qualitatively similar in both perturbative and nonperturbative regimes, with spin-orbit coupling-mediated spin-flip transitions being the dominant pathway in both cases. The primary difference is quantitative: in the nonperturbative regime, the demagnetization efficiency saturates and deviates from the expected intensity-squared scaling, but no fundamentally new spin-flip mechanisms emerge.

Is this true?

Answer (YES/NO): YES